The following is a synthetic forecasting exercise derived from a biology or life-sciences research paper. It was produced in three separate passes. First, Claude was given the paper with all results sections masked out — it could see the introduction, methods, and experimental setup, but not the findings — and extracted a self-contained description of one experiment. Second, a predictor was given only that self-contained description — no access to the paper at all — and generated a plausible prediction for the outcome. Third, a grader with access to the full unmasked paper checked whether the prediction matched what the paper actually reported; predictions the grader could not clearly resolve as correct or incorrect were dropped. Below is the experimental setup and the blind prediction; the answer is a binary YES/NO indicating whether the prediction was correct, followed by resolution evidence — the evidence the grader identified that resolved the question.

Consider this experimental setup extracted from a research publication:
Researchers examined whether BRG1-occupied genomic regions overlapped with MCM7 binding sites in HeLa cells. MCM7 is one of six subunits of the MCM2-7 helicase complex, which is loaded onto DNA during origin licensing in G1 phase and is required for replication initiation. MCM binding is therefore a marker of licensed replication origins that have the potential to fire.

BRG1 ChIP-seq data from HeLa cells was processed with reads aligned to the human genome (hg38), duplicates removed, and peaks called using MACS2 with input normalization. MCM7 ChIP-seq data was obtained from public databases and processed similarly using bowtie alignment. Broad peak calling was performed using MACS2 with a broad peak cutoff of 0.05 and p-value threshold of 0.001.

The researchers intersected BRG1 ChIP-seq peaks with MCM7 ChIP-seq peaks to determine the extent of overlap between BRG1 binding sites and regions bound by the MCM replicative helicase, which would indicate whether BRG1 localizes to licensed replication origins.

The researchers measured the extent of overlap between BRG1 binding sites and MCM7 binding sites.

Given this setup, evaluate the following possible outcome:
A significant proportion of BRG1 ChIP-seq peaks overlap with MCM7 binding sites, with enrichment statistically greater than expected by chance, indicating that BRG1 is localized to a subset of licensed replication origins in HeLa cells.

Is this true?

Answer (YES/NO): NO